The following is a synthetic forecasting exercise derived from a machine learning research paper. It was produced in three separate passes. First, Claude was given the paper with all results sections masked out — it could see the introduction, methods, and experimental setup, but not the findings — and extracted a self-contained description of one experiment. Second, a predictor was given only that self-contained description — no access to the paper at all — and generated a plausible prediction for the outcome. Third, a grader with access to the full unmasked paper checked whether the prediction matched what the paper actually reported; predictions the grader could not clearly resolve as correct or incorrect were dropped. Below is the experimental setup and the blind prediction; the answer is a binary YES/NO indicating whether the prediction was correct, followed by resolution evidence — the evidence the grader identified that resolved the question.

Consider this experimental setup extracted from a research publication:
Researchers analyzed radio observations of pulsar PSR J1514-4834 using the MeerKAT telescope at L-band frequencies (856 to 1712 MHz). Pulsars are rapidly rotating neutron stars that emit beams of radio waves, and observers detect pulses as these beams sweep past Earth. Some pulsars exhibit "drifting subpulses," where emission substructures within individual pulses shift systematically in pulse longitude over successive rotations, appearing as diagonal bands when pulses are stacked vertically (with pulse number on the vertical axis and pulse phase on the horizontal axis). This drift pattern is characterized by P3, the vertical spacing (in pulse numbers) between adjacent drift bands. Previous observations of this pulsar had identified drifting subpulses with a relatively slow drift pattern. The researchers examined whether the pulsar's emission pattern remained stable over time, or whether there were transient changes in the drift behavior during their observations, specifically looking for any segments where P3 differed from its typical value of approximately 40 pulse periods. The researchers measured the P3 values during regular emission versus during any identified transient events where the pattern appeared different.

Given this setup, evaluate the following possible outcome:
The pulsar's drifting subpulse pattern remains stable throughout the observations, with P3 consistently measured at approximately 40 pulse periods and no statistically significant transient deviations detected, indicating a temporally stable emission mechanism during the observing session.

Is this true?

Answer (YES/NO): NO